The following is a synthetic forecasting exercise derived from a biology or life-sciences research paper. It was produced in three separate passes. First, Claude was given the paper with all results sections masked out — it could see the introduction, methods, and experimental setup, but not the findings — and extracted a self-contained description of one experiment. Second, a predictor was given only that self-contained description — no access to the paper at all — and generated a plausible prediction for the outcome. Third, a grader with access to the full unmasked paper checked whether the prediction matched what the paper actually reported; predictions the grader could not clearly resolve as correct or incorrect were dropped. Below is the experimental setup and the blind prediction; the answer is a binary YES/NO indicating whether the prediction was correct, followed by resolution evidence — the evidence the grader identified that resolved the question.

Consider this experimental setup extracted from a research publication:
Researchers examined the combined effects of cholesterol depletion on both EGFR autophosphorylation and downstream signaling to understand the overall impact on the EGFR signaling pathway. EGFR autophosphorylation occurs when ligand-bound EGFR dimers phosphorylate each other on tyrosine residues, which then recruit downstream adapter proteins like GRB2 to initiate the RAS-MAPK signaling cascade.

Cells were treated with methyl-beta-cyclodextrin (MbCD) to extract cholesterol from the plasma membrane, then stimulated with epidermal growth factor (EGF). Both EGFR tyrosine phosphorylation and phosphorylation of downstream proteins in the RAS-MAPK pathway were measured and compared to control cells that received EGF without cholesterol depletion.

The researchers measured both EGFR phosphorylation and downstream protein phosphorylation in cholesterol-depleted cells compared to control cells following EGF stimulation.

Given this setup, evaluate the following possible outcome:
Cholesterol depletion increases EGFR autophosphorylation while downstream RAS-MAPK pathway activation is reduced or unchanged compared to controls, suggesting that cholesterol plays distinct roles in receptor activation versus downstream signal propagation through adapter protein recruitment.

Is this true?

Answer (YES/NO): YES